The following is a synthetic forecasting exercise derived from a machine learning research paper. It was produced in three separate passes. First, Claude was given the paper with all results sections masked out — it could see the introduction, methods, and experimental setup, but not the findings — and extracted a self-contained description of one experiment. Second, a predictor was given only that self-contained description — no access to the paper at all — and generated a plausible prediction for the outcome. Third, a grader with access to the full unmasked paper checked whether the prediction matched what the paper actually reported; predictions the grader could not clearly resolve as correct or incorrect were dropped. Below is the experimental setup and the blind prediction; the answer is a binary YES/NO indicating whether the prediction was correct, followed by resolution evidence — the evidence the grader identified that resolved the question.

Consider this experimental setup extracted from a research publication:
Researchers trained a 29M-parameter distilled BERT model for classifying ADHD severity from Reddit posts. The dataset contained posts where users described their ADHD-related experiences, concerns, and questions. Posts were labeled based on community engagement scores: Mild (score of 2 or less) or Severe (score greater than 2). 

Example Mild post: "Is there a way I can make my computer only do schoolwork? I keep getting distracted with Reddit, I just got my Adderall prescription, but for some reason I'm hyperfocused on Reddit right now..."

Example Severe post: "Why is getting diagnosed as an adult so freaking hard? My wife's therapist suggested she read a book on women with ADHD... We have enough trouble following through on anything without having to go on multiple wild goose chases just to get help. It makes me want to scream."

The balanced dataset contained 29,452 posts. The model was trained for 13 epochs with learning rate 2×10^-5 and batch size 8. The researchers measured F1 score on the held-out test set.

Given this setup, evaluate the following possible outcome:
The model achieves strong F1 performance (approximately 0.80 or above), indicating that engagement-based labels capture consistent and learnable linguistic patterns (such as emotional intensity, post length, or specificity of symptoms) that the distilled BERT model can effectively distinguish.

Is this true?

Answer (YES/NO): YES